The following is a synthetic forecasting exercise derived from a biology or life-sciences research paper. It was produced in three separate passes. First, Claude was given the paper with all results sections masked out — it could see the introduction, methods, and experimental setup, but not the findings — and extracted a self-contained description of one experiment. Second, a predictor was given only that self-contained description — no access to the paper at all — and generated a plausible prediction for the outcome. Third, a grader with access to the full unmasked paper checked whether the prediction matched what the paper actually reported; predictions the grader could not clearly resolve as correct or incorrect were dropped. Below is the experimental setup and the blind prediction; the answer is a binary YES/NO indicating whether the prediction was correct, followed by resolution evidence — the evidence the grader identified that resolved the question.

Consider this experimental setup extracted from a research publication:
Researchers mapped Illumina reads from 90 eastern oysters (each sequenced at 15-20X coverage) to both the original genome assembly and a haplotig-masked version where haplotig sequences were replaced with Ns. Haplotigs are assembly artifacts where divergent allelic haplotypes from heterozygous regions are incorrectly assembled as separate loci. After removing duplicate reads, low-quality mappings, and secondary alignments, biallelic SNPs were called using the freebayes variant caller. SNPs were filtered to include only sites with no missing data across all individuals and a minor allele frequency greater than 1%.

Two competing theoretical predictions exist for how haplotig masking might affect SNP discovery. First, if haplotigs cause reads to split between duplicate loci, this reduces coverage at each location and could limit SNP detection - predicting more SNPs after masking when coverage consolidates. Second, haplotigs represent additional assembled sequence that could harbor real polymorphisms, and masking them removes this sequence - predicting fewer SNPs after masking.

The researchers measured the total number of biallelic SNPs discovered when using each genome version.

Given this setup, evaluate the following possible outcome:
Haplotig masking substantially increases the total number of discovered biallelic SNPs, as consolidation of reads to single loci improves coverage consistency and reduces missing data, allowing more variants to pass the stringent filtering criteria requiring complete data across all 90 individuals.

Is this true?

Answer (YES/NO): YES